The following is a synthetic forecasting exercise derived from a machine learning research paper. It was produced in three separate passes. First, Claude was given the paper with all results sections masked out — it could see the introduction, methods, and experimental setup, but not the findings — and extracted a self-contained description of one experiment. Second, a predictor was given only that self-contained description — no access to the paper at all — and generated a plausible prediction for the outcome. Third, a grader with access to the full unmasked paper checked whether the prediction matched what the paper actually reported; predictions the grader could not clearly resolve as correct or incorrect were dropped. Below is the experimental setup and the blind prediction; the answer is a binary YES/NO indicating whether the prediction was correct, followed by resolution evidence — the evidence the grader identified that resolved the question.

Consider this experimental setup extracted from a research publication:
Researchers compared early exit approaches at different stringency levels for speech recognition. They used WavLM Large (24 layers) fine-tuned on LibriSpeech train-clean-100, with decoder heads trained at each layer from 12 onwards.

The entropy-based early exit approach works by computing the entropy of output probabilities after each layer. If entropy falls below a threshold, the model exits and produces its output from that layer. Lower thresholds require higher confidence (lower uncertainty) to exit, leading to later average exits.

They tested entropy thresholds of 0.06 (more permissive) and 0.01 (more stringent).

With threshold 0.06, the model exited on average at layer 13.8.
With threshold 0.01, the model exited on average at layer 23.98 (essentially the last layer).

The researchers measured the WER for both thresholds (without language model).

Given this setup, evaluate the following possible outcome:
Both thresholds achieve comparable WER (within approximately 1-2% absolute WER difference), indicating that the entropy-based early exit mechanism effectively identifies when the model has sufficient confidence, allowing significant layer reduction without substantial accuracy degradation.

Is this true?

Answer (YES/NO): NO